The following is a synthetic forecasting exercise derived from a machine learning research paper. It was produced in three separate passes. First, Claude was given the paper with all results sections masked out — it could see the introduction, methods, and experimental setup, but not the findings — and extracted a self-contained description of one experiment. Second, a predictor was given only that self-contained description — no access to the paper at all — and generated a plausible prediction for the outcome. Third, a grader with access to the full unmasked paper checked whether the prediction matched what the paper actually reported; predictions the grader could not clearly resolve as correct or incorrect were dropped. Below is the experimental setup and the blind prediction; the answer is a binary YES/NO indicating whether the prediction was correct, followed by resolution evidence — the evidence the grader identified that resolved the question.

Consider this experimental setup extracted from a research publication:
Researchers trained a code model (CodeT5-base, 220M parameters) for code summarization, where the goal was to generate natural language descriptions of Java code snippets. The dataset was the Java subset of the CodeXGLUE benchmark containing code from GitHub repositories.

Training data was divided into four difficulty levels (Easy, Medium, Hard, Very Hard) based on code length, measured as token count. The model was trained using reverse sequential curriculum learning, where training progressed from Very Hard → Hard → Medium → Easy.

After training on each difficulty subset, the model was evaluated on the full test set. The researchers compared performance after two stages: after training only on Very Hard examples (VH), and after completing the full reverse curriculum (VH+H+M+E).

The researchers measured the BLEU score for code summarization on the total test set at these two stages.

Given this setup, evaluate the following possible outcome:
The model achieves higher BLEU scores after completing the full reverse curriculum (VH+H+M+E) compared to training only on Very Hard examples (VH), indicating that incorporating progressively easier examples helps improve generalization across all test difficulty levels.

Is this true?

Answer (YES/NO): YES